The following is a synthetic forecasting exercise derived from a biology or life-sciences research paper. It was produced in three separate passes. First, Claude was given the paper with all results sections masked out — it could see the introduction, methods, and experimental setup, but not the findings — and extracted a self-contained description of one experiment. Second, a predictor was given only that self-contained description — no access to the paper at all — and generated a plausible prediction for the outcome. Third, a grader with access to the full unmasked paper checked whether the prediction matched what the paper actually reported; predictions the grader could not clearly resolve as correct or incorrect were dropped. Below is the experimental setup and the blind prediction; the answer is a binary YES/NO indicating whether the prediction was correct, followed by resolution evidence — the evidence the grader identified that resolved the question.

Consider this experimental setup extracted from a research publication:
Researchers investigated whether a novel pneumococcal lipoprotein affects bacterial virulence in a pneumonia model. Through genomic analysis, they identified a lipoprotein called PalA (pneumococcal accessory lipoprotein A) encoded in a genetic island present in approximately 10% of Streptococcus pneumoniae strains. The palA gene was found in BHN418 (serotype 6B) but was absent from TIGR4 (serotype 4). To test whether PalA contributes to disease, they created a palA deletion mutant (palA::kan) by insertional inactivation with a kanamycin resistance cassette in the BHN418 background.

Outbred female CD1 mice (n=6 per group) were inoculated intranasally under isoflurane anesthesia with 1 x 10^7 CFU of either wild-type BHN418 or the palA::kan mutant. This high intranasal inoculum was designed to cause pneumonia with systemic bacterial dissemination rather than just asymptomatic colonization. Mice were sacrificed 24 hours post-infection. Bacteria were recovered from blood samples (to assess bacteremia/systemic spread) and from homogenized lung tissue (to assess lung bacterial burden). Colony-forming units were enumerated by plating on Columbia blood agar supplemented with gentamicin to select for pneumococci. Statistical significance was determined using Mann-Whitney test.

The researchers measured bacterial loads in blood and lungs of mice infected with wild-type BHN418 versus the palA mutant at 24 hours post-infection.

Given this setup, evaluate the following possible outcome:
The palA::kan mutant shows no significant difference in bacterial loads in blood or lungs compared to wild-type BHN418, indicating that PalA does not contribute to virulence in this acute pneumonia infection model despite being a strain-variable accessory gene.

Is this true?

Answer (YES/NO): YES